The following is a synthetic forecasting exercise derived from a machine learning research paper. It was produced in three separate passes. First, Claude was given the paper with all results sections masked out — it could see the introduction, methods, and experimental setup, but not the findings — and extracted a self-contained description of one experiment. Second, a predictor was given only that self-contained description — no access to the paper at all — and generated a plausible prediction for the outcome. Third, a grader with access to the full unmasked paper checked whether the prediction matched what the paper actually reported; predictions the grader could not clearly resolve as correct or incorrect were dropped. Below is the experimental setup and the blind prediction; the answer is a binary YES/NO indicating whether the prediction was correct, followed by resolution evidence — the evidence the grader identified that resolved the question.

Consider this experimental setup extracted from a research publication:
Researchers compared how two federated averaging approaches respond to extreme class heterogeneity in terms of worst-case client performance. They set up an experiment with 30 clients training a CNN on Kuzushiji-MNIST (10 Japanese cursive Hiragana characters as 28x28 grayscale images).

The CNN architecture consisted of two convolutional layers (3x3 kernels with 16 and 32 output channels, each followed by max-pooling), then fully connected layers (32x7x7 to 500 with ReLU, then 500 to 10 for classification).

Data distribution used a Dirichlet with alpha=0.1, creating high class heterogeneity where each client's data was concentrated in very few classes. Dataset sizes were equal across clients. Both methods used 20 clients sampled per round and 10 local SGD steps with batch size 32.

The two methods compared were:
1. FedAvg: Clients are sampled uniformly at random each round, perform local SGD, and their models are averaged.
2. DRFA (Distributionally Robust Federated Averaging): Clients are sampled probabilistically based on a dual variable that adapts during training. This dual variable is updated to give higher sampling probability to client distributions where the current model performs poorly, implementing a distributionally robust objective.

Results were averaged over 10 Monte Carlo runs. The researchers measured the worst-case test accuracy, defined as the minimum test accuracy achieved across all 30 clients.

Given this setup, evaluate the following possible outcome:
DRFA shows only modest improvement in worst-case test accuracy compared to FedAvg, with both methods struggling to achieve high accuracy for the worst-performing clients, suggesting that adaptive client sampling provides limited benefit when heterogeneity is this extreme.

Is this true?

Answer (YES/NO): YES